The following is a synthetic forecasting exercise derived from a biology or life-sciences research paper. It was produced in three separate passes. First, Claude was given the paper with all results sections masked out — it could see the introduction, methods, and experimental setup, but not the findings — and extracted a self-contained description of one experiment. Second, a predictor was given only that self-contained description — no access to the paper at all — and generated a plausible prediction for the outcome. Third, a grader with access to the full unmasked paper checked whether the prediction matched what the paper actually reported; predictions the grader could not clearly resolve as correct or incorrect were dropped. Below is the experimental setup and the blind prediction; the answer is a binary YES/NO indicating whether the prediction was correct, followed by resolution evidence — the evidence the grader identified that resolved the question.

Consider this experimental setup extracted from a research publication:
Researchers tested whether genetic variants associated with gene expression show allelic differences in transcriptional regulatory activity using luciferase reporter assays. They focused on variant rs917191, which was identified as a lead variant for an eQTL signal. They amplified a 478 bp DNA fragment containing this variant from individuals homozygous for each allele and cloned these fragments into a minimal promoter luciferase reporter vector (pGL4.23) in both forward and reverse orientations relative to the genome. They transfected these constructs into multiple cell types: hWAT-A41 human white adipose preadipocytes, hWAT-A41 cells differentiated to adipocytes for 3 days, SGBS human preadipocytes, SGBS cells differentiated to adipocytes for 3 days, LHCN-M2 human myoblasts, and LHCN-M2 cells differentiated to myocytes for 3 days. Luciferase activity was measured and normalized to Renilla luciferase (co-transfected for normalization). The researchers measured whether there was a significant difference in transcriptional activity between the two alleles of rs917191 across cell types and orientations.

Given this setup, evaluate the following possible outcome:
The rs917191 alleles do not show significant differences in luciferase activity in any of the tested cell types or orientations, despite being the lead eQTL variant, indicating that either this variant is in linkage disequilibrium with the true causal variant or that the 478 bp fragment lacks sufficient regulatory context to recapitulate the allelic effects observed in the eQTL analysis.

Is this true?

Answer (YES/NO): NO